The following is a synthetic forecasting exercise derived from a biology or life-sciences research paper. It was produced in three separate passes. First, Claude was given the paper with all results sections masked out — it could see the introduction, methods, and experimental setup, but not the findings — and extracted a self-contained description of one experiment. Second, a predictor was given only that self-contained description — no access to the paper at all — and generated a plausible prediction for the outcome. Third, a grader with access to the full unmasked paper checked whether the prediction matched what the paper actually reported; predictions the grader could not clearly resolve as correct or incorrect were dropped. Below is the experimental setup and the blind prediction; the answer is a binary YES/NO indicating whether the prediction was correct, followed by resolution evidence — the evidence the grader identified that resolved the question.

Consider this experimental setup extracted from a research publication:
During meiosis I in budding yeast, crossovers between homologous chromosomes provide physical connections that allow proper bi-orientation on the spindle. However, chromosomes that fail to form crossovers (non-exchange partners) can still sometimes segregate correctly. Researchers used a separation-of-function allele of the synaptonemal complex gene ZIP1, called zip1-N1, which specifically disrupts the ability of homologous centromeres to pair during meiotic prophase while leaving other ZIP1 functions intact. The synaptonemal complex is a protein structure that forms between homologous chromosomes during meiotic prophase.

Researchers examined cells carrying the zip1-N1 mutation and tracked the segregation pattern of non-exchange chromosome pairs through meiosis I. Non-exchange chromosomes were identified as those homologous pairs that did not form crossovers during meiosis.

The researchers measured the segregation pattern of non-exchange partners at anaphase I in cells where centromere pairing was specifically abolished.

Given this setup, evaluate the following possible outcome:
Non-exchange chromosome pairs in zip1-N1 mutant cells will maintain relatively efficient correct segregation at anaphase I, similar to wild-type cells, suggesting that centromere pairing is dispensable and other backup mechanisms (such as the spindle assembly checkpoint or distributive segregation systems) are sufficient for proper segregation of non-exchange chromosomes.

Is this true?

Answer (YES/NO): NO